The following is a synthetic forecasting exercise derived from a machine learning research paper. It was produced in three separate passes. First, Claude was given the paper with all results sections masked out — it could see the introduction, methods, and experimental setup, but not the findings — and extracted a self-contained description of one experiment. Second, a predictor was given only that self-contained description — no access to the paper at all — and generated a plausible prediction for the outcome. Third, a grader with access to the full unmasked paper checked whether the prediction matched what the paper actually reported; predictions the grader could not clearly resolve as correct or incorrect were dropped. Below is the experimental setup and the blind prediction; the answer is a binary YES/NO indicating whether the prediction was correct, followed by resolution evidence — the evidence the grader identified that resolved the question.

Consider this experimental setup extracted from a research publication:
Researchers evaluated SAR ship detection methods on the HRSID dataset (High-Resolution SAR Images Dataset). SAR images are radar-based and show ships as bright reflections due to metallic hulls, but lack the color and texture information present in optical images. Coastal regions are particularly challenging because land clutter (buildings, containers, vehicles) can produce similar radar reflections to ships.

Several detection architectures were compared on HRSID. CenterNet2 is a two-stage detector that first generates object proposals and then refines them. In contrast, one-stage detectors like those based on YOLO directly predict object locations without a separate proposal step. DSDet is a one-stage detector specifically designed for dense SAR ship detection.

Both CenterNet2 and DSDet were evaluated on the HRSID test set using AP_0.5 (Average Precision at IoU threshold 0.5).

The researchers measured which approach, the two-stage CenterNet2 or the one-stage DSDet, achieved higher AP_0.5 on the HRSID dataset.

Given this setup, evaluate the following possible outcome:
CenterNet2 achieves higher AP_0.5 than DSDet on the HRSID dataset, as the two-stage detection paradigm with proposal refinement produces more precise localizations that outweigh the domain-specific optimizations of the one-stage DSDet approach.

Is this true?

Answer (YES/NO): NO